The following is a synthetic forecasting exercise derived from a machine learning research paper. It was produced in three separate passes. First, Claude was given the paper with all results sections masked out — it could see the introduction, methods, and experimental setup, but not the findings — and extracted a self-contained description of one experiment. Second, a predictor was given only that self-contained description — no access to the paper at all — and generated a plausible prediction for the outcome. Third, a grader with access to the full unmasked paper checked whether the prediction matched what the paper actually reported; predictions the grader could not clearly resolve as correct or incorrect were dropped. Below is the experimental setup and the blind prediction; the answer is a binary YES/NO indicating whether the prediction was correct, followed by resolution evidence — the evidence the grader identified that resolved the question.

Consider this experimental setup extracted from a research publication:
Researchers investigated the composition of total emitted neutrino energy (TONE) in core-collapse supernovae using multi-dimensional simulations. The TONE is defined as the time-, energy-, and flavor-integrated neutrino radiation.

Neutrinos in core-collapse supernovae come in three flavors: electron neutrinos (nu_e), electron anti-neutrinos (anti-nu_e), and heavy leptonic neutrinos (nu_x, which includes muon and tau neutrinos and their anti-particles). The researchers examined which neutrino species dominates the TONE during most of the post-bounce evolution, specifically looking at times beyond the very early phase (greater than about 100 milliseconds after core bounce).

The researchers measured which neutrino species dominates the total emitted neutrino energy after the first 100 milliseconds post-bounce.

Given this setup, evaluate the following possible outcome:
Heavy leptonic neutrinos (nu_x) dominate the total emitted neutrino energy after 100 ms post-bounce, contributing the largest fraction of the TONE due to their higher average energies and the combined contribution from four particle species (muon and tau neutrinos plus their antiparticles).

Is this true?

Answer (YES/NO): YES